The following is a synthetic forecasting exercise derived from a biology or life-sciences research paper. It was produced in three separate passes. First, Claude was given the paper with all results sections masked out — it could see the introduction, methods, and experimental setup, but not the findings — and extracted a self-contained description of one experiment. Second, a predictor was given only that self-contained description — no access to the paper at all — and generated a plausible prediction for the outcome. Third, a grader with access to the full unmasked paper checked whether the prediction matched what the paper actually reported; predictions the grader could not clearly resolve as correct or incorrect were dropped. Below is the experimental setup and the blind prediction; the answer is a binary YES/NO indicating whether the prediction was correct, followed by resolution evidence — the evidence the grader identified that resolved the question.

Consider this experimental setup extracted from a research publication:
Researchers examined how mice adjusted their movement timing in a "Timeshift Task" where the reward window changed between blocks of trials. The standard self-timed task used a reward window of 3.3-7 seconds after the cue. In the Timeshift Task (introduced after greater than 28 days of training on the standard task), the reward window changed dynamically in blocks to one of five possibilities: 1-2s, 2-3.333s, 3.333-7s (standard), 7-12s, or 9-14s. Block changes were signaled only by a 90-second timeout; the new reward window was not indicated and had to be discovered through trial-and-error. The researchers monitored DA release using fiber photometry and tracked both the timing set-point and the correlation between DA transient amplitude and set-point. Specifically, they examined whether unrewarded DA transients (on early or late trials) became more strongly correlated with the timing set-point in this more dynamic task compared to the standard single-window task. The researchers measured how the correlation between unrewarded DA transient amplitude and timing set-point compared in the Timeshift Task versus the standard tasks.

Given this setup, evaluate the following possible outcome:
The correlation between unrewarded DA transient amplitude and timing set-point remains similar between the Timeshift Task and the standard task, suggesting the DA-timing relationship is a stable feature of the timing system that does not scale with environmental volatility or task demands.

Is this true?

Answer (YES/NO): NO